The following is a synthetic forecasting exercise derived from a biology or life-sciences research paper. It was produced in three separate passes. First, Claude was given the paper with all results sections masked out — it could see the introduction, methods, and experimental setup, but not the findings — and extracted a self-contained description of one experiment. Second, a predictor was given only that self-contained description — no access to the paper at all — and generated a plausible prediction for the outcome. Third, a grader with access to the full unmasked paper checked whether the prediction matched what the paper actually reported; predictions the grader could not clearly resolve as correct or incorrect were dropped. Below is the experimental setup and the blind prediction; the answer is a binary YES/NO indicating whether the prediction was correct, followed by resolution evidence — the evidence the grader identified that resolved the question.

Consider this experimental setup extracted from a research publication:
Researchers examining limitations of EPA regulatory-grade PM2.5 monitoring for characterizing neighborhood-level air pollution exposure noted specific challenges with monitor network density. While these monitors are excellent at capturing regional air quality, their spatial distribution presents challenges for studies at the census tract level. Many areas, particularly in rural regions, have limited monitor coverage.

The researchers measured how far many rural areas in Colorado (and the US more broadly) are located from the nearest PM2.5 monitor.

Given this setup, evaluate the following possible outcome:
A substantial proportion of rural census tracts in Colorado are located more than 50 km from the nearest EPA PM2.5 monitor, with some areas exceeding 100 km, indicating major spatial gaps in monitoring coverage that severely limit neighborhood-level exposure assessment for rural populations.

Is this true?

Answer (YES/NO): NO